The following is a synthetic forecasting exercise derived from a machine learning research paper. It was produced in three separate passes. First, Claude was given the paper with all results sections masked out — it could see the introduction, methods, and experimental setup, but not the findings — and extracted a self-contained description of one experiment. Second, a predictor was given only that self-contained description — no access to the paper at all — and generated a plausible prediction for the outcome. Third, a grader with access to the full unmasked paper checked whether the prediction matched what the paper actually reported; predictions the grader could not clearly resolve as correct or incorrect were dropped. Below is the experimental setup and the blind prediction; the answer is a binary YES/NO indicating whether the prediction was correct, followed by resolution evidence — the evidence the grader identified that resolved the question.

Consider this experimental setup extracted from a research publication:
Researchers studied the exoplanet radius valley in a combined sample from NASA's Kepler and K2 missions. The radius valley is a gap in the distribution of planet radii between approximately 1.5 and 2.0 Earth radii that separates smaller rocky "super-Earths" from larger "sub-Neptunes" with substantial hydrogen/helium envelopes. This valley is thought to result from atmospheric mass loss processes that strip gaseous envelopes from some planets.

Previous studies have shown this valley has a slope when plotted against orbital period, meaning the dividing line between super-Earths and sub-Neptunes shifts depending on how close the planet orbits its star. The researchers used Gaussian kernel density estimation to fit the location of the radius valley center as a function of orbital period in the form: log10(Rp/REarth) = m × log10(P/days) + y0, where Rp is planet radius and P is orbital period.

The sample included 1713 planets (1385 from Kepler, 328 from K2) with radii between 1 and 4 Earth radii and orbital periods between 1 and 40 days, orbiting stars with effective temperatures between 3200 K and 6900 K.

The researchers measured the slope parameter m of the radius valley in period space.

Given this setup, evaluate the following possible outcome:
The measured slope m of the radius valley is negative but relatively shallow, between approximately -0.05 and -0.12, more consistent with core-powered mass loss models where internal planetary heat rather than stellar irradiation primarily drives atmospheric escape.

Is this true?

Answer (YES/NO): YES